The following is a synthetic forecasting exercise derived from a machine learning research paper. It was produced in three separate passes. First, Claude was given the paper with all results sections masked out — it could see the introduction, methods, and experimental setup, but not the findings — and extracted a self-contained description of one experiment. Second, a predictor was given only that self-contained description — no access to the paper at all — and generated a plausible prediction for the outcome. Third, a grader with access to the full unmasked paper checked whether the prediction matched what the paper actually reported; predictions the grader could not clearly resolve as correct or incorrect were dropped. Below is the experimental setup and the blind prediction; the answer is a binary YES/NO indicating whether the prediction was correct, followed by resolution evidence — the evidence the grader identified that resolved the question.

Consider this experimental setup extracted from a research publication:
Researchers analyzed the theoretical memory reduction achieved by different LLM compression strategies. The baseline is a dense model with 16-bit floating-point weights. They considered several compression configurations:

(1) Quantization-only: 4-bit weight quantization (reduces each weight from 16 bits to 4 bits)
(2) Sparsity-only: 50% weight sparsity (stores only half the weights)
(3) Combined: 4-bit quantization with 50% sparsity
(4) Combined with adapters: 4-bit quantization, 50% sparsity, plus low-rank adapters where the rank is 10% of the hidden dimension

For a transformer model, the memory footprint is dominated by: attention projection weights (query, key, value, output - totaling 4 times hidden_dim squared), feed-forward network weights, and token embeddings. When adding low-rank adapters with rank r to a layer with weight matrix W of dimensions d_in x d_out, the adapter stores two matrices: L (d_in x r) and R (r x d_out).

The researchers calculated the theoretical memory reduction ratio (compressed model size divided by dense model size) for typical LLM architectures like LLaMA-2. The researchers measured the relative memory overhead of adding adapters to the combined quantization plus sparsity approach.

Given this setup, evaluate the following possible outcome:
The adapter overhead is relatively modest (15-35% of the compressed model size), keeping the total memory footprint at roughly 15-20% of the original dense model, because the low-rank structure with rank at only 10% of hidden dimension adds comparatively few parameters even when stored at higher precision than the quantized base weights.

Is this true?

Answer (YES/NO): NO